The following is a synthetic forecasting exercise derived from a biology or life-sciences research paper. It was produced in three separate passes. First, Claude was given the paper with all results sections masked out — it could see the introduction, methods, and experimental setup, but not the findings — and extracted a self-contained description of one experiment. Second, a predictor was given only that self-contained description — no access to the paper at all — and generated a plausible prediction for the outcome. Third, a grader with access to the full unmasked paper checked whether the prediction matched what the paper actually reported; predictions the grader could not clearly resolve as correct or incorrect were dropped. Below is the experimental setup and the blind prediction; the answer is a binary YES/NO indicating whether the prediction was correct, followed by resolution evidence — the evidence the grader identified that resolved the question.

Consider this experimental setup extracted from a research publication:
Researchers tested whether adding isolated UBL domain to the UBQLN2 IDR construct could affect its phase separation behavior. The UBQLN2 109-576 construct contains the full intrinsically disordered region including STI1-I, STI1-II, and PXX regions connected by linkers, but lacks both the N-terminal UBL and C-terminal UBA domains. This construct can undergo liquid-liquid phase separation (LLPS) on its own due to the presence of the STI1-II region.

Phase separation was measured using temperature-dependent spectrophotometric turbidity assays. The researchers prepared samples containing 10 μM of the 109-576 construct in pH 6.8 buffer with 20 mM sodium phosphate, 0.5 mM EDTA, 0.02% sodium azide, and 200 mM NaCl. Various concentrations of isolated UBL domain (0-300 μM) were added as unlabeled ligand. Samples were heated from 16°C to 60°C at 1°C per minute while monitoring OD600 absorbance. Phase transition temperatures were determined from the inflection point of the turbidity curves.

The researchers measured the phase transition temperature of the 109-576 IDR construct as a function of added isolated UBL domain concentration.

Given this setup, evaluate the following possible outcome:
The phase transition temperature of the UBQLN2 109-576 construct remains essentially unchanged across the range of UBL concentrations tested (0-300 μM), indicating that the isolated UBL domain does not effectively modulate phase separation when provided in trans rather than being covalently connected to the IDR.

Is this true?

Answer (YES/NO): NO